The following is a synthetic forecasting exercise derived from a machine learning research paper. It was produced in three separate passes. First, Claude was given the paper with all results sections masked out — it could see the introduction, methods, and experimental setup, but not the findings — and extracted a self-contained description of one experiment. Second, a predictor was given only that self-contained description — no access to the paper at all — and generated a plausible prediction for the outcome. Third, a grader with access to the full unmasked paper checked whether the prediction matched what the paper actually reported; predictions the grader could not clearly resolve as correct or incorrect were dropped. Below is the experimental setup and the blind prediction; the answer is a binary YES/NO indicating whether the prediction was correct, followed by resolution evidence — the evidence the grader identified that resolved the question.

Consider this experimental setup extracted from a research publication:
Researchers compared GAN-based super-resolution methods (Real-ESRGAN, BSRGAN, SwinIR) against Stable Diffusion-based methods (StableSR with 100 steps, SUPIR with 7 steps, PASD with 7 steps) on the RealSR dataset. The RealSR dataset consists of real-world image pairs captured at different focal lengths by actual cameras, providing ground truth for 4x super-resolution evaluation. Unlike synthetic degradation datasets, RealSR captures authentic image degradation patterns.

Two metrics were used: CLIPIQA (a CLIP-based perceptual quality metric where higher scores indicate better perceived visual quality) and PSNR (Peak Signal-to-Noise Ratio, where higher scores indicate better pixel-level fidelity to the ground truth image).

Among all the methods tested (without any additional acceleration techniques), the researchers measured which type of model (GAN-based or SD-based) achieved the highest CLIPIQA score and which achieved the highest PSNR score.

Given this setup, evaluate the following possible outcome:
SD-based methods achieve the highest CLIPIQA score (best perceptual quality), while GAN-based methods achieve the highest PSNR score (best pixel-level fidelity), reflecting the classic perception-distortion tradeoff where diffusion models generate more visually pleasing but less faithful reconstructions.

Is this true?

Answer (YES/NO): YES